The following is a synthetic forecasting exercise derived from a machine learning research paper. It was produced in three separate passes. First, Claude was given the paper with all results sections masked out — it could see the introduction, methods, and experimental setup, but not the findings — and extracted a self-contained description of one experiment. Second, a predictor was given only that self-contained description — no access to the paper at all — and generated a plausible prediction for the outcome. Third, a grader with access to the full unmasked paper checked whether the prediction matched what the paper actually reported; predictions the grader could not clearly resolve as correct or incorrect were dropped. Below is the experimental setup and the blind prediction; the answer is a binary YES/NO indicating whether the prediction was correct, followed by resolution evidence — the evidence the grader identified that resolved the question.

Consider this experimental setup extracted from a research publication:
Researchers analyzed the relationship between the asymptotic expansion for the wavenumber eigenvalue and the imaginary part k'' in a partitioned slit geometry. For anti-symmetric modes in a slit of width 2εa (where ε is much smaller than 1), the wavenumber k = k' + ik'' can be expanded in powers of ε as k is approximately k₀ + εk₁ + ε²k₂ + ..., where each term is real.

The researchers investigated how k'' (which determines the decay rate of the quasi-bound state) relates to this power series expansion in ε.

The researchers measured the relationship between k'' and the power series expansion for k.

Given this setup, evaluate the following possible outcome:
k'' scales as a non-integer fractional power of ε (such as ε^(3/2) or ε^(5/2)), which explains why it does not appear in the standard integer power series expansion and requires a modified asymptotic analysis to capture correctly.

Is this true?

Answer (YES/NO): NO